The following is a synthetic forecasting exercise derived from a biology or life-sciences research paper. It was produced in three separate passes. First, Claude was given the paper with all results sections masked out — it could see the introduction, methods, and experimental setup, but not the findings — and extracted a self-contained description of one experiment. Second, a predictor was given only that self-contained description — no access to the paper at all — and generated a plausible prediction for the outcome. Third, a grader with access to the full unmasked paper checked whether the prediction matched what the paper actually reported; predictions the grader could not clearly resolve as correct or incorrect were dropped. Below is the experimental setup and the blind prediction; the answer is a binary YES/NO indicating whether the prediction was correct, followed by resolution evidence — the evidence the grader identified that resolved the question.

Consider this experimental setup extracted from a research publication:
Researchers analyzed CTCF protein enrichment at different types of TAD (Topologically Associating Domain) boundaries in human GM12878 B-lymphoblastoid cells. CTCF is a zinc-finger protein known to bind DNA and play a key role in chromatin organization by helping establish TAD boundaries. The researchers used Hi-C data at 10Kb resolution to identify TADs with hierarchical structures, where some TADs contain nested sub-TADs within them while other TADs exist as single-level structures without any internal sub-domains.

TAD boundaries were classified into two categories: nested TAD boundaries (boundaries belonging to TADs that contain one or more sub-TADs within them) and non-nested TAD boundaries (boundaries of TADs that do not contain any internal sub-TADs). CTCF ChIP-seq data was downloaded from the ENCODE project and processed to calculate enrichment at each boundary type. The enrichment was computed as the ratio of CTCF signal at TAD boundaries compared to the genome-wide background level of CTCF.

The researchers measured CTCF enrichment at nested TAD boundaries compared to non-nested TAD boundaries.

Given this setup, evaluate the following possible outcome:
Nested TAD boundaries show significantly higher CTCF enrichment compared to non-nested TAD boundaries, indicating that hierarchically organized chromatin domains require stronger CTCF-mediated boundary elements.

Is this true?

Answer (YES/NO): YES